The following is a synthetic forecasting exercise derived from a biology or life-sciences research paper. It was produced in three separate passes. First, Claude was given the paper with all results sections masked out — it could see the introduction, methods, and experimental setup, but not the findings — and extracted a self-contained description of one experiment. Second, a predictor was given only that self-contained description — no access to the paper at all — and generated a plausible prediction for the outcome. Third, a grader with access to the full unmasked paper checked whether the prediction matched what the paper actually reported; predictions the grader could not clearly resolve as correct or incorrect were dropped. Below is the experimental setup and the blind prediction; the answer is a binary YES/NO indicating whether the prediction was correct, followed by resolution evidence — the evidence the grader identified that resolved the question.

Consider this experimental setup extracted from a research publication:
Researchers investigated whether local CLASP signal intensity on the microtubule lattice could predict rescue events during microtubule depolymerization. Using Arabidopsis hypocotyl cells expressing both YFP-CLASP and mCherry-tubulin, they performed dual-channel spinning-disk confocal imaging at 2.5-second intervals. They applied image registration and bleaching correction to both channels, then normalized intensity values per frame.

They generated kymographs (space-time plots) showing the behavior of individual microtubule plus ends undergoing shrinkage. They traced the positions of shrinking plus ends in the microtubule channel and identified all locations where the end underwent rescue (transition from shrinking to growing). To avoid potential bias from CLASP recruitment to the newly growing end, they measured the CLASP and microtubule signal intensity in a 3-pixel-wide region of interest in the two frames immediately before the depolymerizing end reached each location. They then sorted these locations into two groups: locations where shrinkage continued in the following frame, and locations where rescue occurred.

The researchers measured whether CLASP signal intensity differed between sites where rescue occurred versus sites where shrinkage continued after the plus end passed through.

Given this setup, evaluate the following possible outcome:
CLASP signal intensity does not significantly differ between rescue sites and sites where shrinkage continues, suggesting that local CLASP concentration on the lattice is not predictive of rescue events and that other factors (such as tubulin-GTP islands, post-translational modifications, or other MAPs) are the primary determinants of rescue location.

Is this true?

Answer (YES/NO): NO